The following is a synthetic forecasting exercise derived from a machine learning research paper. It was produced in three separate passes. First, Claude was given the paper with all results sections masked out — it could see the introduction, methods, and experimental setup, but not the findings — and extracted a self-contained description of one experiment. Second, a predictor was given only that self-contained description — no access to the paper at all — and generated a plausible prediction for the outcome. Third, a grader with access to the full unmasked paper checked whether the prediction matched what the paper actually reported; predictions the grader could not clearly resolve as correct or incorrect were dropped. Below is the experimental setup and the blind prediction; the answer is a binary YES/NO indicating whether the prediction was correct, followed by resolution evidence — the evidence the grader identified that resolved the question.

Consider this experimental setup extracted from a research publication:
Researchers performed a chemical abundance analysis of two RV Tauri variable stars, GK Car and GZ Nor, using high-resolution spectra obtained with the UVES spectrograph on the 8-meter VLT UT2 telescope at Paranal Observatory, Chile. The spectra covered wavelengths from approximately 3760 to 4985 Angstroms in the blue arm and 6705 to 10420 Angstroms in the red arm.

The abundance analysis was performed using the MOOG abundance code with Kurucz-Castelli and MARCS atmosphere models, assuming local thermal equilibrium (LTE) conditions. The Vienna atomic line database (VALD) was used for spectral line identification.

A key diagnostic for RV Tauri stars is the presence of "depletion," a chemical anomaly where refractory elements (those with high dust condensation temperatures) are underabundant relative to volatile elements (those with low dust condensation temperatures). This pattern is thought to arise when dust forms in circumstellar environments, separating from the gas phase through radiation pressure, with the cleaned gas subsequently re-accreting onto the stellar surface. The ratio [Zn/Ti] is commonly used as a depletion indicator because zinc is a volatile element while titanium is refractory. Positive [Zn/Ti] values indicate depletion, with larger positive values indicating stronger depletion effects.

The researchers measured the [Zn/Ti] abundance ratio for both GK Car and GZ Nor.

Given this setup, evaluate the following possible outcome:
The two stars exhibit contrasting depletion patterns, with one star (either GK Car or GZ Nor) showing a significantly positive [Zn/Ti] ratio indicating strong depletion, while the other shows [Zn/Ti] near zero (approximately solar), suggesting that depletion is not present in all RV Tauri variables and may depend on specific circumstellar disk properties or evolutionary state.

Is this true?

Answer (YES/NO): NO